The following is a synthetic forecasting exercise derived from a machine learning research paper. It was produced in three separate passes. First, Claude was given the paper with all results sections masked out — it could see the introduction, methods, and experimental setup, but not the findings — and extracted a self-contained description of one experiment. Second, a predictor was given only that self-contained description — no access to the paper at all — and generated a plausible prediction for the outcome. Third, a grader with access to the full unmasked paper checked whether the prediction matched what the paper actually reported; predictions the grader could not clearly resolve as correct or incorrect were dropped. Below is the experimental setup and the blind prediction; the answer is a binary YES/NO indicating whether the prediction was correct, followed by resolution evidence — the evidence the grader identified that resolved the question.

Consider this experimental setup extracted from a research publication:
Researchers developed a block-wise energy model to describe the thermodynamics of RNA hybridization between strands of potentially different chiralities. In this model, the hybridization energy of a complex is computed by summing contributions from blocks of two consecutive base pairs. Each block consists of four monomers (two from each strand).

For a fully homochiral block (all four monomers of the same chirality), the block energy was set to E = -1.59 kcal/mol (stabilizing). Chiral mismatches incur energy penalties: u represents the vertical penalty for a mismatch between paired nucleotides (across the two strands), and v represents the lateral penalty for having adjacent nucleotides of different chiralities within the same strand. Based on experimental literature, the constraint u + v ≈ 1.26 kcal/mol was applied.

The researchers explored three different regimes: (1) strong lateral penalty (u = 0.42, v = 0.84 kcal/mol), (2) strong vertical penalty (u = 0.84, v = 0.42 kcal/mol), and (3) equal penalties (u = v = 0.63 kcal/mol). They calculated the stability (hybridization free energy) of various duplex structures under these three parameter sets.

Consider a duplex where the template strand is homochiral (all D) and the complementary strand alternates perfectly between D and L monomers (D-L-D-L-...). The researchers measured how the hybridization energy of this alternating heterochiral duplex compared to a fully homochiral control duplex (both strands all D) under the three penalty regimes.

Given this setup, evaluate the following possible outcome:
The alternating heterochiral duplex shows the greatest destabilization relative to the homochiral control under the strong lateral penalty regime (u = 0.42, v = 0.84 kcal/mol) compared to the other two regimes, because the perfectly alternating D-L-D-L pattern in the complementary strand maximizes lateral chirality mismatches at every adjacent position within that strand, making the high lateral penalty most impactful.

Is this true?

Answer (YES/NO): NO